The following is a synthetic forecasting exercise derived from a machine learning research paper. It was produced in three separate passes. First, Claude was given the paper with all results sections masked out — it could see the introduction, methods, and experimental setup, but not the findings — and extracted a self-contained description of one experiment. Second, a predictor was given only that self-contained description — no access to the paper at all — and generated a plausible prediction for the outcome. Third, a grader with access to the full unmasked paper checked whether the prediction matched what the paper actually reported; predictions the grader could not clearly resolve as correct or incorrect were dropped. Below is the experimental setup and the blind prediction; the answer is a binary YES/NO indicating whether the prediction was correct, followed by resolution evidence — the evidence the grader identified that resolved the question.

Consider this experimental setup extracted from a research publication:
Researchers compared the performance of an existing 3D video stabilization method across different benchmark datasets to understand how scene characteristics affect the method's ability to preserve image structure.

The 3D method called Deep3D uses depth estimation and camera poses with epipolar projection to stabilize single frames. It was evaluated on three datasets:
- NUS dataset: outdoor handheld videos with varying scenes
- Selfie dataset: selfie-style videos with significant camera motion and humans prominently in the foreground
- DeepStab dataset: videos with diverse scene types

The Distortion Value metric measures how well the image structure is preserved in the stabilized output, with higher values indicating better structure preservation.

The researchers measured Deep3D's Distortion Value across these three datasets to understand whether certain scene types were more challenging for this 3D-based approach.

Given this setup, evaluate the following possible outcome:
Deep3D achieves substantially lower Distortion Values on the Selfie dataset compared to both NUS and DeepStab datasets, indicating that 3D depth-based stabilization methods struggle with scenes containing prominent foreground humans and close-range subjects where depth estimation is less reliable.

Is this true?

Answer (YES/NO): YES